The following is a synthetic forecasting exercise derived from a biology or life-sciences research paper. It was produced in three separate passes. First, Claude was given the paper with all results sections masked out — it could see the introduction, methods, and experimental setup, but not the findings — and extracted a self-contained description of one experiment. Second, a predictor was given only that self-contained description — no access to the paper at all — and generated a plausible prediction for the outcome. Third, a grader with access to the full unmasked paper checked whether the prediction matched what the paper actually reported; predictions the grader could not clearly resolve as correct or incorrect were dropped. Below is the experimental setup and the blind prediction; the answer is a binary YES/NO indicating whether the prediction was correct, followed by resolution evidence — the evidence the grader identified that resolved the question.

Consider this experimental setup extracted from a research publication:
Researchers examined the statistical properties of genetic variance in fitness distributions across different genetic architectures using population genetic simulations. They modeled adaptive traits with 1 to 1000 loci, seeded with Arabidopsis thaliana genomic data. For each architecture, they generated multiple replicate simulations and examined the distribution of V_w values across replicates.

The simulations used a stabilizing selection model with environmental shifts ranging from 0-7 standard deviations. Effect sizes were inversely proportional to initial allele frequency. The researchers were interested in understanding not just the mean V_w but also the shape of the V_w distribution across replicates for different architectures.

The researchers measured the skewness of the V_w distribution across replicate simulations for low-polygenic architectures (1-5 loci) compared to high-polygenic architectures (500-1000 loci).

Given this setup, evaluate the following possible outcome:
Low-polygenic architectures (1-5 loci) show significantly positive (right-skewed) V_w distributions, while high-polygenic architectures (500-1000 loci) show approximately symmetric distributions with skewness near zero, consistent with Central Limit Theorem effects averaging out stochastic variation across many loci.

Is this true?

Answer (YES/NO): YES